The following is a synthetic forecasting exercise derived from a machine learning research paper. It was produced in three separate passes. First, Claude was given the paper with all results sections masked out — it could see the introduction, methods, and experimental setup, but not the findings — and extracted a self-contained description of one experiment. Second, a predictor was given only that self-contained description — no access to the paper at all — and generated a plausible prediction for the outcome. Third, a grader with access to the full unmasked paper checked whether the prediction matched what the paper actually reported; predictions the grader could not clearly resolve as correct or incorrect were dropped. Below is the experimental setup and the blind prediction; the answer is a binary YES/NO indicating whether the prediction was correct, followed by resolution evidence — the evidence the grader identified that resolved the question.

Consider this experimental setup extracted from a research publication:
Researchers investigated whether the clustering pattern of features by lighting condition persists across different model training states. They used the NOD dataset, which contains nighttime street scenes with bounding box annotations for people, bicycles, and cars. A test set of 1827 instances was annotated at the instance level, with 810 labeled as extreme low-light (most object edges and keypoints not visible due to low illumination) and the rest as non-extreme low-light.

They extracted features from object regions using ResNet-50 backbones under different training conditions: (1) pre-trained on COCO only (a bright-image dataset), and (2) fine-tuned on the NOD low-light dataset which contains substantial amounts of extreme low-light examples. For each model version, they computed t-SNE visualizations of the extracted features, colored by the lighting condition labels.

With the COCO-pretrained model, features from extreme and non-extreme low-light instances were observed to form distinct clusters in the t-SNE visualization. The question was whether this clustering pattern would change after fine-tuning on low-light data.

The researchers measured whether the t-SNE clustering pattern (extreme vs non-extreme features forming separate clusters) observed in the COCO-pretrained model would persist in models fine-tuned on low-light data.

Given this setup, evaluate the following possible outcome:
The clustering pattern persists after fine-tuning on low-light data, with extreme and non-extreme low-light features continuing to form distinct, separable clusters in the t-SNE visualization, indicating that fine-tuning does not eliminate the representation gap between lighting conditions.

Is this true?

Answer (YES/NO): YES